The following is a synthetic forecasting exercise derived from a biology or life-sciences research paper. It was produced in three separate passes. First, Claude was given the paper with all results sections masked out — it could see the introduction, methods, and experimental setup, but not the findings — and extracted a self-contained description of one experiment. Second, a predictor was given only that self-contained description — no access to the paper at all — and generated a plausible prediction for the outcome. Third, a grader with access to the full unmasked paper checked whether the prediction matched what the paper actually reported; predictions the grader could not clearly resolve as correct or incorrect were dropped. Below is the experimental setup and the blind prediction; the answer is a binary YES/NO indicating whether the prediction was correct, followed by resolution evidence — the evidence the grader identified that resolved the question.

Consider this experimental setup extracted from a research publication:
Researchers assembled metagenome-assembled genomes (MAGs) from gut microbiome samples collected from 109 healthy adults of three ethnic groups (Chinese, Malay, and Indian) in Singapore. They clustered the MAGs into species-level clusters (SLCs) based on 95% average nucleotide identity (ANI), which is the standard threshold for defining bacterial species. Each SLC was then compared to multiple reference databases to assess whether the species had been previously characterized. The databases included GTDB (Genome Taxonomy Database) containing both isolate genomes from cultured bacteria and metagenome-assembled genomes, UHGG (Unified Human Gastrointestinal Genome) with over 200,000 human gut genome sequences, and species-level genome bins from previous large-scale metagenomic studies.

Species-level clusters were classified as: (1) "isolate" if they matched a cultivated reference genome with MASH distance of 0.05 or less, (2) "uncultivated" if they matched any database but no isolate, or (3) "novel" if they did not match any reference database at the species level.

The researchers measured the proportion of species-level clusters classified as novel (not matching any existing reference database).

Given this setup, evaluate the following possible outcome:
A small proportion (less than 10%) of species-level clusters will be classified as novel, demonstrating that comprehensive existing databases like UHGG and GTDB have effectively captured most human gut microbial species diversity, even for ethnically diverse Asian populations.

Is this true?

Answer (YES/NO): NO